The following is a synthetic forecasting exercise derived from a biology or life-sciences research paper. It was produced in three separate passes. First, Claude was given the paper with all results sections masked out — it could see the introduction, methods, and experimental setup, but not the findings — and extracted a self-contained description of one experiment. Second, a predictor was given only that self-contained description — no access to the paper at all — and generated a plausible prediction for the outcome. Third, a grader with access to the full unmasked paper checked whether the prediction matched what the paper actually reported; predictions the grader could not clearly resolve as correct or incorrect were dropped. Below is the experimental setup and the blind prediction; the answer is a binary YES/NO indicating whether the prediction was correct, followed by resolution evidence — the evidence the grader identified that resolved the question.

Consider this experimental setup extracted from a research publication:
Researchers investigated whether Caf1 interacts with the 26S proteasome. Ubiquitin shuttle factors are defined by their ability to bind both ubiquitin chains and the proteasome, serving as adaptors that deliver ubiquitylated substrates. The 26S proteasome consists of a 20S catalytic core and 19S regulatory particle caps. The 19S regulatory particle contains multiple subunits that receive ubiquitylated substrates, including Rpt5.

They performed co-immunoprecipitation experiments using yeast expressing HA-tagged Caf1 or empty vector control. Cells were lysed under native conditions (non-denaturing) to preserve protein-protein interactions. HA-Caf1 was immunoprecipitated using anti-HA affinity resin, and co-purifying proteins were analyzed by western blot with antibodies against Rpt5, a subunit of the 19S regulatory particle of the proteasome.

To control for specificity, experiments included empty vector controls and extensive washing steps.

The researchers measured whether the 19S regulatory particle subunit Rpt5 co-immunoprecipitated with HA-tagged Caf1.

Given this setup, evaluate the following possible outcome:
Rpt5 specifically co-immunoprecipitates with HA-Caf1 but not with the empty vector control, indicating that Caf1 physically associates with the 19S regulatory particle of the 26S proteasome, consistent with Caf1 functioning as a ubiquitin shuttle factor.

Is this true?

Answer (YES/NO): YES